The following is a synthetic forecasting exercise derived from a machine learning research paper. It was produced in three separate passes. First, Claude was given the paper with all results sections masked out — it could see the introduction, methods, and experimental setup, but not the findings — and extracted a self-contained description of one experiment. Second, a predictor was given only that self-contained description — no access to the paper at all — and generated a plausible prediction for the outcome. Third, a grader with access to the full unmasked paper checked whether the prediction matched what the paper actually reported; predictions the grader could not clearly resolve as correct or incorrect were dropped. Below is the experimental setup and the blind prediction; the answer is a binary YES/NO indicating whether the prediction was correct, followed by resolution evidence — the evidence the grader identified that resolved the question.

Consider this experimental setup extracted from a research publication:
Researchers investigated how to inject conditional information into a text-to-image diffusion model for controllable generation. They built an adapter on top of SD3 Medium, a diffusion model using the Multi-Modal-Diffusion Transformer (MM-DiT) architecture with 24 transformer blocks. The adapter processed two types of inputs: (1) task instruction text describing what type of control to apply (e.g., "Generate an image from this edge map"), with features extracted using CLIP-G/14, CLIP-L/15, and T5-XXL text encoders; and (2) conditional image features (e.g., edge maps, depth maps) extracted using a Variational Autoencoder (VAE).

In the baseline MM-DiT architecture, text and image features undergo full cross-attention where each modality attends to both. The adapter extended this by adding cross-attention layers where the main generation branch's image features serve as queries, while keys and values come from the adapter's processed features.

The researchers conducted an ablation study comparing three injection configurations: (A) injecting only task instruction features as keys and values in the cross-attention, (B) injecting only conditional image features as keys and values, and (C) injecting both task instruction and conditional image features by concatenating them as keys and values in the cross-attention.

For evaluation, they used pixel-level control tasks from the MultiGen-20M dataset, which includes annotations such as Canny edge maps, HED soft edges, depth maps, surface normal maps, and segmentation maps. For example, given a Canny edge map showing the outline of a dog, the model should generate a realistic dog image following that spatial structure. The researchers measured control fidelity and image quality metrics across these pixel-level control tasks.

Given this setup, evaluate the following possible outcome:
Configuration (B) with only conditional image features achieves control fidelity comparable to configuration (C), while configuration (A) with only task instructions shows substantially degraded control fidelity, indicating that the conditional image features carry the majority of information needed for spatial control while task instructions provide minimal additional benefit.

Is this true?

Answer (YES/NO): NO